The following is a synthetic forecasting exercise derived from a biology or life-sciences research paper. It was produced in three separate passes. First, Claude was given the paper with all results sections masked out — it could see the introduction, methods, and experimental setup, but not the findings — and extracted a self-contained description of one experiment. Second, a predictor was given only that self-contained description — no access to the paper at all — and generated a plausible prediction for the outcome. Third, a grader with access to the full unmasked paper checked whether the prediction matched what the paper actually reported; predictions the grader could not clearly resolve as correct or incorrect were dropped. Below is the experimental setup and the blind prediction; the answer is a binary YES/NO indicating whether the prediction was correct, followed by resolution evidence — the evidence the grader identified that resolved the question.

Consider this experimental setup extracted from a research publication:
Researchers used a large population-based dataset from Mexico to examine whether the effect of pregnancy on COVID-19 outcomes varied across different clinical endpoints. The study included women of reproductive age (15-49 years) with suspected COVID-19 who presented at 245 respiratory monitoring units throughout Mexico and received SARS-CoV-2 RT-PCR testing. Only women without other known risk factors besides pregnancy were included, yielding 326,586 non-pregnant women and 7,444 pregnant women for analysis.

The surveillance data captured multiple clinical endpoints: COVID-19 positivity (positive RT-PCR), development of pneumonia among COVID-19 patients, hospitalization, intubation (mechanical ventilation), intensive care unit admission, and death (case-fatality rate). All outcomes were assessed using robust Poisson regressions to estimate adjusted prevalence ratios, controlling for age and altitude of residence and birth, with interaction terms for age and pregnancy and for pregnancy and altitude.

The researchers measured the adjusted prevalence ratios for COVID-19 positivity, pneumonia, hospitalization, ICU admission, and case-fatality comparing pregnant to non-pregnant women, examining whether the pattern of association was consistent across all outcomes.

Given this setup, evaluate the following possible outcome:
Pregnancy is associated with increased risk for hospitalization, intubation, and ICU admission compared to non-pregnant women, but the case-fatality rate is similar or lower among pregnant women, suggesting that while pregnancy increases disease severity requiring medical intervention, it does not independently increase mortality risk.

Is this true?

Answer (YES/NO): NO